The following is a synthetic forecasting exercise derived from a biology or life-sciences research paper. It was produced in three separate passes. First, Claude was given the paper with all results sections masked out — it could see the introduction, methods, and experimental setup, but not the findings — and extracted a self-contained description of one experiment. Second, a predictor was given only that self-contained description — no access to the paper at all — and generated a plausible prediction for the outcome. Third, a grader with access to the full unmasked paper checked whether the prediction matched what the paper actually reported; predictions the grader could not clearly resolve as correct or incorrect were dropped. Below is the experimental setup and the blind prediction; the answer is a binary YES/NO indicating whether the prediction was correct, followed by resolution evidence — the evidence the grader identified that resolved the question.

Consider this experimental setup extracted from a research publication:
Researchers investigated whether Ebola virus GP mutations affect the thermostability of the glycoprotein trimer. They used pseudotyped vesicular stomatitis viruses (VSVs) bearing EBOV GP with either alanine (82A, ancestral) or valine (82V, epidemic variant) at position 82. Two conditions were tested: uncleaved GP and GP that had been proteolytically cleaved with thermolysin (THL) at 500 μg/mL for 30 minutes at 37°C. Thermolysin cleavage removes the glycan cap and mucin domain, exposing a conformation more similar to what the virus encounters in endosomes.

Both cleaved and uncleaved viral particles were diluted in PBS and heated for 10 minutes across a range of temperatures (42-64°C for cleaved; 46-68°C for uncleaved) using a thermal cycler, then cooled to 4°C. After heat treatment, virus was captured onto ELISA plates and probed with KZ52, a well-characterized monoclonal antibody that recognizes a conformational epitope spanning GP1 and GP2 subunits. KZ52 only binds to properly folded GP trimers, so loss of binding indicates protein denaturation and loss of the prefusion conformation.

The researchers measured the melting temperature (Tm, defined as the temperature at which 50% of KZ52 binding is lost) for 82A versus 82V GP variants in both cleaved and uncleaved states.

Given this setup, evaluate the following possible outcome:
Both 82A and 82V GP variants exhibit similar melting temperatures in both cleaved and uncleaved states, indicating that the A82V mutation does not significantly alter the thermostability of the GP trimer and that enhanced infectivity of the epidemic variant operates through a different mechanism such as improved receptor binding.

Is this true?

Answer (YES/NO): NO